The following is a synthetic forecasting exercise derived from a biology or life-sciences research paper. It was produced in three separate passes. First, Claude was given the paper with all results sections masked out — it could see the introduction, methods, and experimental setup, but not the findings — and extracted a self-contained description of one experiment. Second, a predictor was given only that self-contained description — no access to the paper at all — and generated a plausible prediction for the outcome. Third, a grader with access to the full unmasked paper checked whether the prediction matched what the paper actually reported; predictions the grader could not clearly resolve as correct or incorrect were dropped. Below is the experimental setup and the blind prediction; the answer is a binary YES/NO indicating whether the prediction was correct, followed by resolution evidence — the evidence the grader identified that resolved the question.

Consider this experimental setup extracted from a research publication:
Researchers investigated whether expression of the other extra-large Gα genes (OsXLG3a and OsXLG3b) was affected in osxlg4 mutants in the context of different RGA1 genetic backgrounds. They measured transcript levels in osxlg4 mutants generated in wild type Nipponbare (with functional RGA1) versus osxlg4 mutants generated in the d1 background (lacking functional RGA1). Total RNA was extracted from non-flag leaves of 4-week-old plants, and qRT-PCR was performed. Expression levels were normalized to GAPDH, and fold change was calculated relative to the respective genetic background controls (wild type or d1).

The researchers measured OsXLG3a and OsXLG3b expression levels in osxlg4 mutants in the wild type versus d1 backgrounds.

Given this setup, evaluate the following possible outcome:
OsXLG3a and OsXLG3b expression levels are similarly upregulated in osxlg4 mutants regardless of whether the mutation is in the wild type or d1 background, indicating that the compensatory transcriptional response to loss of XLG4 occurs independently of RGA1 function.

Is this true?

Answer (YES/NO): NO